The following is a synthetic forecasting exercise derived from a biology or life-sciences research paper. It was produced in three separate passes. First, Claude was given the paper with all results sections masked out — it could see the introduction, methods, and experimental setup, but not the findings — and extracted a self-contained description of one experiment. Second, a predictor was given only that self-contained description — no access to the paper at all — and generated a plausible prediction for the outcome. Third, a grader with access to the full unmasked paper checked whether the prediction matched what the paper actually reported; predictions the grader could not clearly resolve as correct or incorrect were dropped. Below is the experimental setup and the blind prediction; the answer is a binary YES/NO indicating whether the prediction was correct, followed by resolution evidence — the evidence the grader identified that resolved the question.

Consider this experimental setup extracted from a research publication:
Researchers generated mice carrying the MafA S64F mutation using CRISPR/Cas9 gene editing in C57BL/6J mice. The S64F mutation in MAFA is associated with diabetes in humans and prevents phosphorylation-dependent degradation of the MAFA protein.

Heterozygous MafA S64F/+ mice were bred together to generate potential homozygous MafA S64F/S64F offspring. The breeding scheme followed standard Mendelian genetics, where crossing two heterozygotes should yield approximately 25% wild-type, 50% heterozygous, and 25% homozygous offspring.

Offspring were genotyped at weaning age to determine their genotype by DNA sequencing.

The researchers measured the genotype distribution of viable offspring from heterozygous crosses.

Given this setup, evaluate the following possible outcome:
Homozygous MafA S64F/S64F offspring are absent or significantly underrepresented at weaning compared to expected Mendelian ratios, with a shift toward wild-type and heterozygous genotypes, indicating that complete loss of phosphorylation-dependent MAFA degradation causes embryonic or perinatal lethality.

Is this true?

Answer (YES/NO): YES